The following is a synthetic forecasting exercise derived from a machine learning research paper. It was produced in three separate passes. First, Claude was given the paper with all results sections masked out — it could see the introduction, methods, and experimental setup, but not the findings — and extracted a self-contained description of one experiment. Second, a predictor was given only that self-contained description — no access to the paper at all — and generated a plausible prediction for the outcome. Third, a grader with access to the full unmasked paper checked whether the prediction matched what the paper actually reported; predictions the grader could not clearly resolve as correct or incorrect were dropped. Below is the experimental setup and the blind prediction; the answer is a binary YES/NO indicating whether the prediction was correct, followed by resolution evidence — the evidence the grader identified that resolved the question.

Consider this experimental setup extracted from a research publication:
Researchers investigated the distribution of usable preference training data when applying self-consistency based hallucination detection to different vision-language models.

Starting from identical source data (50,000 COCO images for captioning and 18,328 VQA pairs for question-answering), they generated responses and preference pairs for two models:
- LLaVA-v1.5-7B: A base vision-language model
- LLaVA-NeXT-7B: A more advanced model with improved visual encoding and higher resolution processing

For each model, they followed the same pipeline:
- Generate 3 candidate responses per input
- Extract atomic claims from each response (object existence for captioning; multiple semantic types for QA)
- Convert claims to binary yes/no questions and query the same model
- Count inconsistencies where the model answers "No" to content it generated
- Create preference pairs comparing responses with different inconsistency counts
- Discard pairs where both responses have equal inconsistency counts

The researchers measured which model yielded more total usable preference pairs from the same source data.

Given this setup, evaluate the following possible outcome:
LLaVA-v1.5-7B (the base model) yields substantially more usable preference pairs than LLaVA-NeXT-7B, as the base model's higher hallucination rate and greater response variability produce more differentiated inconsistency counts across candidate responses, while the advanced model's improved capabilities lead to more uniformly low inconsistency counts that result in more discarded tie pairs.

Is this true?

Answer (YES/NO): NO